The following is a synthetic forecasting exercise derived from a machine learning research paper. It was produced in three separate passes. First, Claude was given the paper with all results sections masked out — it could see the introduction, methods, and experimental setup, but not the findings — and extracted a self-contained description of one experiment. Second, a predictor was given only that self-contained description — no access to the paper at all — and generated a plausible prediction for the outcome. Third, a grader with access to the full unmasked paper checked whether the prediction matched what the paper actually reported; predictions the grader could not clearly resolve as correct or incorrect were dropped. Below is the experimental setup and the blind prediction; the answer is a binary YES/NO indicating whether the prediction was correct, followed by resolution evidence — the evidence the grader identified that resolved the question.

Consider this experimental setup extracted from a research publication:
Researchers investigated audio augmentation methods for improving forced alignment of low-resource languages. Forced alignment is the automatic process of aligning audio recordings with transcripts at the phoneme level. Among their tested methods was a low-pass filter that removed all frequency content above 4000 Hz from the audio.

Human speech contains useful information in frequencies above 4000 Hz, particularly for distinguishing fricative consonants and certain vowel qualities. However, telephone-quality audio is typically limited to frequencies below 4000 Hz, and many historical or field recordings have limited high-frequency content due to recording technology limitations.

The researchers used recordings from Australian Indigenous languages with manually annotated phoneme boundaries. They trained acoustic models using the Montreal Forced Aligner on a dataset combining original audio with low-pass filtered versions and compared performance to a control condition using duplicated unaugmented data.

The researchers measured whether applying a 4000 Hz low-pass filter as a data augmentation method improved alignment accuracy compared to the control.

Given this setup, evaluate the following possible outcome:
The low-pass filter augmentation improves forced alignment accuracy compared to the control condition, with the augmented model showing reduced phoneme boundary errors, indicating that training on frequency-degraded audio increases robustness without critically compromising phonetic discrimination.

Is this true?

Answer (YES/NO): YES